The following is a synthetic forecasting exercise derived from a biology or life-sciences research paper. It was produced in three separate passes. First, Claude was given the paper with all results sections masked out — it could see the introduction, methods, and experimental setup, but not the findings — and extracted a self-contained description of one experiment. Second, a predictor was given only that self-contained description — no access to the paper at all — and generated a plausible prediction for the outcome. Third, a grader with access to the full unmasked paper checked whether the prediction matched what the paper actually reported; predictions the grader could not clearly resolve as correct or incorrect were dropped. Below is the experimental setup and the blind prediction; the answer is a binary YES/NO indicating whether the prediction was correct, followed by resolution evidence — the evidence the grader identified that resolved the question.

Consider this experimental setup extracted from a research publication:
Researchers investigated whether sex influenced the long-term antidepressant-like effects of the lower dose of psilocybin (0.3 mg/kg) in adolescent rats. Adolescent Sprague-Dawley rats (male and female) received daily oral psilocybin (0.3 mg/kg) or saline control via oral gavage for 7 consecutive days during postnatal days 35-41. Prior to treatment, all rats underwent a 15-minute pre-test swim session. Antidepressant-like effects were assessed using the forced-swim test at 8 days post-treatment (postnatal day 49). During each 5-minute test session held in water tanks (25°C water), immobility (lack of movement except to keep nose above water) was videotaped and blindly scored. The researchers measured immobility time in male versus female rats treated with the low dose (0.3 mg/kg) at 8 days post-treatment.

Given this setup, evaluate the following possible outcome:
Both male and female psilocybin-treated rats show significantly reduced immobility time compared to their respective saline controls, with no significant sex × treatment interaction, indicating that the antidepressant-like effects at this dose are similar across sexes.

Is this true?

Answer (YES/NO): NO